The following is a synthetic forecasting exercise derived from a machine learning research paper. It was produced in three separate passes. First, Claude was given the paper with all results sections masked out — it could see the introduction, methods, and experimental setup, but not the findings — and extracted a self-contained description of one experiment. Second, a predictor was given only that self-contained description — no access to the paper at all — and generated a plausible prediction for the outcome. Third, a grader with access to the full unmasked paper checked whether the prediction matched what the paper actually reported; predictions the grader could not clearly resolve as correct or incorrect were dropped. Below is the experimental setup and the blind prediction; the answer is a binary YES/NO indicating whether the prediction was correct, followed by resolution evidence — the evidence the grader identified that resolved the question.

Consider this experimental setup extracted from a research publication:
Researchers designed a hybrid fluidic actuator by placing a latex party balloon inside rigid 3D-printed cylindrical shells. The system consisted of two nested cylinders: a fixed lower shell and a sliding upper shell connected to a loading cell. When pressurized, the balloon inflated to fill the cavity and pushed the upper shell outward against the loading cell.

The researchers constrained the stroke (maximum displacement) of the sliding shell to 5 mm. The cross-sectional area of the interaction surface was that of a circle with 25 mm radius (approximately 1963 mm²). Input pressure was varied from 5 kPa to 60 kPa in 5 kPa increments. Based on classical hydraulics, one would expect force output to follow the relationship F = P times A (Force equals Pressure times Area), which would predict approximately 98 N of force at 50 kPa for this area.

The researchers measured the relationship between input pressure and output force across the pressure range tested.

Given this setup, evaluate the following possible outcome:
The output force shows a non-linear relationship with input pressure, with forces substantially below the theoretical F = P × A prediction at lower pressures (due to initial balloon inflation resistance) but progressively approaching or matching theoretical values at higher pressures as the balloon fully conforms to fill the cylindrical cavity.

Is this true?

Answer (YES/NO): YES